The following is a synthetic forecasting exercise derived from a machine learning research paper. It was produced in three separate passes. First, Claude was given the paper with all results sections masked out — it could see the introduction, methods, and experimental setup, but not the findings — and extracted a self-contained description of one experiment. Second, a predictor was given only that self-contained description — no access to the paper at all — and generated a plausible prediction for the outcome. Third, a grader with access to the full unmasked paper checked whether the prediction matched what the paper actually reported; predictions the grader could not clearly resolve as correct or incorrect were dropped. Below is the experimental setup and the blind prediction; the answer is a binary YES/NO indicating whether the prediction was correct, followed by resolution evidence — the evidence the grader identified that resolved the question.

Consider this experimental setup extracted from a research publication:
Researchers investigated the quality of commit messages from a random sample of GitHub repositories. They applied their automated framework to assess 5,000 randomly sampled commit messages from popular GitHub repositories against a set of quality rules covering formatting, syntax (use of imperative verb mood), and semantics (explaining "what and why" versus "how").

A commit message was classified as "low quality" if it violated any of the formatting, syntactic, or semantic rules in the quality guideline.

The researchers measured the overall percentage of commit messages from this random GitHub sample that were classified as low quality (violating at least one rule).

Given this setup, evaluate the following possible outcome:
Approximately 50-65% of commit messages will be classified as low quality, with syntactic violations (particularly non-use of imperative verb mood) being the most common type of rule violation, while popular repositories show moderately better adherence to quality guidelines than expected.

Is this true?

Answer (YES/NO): NO